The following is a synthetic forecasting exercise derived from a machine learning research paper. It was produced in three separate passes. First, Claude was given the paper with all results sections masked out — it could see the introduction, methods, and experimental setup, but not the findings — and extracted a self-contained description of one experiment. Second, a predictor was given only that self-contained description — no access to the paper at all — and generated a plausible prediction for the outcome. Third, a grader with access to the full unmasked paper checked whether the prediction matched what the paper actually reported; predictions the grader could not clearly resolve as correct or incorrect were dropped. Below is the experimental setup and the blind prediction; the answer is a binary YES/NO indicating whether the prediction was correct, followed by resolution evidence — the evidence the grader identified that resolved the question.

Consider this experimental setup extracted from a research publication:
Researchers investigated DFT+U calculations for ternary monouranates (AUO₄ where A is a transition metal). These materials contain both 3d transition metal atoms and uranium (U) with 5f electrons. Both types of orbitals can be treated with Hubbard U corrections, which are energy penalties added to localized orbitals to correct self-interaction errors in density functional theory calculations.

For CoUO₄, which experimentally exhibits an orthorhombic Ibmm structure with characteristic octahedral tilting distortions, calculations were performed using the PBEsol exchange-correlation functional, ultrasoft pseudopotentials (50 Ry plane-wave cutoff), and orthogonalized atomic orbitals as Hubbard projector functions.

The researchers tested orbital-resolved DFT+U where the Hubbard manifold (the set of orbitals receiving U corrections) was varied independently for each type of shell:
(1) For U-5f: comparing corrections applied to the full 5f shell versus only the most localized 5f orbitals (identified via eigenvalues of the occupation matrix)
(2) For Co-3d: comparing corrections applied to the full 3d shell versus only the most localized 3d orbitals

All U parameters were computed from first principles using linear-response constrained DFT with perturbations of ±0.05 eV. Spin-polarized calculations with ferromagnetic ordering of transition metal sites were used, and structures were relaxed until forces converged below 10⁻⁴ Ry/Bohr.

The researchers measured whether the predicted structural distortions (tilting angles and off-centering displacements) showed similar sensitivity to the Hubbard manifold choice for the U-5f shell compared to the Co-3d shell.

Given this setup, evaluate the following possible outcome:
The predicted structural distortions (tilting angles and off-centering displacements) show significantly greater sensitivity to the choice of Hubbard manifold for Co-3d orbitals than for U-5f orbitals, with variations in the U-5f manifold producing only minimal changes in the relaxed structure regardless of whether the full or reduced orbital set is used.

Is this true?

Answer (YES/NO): YES